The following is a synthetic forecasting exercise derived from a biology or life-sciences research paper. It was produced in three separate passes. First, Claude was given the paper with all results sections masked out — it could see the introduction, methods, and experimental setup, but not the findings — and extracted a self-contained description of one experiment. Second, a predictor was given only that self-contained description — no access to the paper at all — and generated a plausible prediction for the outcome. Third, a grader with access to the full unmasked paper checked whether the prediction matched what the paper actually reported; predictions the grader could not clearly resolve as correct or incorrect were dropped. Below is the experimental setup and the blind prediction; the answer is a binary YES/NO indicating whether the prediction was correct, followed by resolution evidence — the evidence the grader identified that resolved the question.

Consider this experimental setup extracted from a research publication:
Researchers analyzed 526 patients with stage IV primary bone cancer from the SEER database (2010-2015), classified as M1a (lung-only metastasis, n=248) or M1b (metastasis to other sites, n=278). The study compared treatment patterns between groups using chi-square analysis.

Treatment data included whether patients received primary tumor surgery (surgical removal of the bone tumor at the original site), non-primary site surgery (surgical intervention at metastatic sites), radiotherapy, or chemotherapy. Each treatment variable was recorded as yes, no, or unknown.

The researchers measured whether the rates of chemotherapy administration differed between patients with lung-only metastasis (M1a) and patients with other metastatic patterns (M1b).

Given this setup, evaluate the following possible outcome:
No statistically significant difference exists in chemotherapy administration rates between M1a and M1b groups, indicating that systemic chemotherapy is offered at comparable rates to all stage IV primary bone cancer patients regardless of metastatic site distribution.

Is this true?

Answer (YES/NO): YES